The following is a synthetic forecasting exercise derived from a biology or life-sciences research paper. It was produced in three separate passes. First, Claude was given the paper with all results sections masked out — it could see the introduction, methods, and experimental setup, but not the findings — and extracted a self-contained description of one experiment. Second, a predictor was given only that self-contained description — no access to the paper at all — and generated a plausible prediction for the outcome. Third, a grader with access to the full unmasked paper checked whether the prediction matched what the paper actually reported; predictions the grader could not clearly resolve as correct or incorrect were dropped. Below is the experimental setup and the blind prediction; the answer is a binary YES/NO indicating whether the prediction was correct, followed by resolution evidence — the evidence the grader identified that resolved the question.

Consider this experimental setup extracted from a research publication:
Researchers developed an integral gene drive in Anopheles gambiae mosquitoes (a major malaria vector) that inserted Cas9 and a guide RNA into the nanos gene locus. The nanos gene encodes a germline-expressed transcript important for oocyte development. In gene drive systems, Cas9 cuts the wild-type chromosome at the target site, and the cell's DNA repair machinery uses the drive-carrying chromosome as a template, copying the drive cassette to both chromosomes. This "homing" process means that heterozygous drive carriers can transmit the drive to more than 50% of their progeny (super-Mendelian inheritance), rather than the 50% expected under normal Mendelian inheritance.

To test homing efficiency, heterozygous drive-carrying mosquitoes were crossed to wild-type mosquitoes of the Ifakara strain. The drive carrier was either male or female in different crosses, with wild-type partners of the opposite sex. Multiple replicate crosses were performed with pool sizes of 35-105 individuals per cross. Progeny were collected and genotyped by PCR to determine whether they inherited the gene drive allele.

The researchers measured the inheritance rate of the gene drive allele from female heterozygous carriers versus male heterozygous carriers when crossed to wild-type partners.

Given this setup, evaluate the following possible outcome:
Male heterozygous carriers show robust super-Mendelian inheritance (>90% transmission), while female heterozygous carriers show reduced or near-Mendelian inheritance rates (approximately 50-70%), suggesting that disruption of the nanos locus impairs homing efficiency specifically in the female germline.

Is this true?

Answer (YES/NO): NO